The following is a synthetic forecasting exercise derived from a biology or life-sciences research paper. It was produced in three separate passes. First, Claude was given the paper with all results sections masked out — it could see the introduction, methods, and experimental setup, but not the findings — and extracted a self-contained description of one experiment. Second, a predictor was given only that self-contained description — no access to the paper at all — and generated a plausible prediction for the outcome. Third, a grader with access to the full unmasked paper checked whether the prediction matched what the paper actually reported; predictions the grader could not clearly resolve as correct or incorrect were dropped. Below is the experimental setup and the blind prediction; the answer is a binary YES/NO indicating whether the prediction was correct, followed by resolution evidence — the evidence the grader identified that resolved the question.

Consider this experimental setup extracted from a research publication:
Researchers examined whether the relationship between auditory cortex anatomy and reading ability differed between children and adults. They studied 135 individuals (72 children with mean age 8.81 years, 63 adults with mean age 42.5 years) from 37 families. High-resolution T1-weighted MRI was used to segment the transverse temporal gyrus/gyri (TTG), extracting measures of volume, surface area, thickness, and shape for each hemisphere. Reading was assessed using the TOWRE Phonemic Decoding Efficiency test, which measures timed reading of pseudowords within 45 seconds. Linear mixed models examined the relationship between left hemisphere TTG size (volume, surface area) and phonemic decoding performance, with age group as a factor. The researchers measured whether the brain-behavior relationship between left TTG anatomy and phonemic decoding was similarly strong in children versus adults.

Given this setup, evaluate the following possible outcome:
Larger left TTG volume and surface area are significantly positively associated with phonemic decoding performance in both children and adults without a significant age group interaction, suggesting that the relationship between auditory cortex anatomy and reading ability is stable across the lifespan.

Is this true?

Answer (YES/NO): NO